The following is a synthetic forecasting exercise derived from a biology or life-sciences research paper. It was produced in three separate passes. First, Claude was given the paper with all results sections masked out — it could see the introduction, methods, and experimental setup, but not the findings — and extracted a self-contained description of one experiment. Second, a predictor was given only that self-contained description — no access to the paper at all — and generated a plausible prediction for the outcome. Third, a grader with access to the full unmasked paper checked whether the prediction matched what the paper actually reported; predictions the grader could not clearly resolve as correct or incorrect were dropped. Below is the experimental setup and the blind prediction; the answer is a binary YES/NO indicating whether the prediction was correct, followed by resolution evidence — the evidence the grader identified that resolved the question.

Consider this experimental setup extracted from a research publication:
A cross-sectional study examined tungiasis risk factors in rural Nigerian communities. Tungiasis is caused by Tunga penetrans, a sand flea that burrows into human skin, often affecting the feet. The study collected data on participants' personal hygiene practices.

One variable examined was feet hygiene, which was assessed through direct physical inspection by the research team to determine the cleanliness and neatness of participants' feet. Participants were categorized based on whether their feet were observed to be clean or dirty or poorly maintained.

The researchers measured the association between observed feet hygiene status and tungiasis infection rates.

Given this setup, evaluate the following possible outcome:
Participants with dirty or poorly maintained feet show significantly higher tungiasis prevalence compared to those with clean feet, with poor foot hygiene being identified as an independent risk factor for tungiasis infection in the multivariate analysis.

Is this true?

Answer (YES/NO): NO